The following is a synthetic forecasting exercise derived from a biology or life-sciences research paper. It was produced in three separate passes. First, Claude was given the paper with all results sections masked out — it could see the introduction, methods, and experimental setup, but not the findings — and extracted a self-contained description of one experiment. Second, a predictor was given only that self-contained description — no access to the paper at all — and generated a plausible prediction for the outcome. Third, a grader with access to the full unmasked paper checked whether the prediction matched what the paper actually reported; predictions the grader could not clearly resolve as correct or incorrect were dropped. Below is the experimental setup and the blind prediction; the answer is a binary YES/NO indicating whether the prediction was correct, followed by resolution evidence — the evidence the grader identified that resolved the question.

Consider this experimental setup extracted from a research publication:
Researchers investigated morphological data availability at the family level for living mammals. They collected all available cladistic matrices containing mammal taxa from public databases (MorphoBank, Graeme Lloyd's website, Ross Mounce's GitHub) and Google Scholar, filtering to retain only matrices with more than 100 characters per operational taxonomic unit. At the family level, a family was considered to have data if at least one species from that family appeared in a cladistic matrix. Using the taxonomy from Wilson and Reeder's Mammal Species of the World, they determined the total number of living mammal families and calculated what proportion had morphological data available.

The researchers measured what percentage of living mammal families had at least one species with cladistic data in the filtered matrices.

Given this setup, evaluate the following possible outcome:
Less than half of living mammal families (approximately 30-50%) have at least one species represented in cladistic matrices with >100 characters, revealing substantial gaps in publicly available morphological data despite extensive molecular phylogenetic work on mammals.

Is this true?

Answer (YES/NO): NO